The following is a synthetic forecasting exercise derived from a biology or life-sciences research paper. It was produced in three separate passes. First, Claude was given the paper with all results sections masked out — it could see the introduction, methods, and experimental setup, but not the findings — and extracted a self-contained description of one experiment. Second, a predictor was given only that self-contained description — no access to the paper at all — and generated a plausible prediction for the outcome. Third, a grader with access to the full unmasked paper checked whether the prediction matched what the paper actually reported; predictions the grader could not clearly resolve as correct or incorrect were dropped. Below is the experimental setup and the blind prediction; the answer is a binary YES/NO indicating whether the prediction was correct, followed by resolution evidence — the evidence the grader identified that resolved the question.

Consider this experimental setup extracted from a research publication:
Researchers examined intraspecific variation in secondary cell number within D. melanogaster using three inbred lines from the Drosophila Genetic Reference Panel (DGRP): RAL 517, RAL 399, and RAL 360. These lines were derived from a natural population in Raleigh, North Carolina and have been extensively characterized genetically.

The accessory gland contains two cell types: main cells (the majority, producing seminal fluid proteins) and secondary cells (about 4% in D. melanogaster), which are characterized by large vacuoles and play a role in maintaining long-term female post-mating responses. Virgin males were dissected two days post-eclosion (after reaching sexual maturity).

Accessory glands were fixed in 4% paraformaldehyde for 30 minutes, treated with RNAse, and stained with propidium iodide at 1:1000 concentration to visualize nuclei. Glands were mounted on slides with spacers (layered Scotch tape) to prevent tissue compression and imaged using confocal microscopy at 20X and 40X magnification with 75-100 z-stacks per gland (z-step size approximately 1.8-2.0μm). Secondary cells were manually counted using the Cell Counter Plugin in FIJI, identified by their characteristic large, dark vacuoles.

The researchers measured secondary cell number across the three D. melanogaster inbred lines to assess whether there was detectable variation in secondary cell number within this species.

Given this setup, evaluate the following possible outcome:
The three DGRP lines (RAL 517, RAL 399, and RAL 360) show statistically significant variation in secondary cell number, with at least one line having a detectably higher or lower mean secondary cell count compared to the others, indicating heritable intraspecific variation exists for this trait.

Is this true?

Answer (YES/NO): NO